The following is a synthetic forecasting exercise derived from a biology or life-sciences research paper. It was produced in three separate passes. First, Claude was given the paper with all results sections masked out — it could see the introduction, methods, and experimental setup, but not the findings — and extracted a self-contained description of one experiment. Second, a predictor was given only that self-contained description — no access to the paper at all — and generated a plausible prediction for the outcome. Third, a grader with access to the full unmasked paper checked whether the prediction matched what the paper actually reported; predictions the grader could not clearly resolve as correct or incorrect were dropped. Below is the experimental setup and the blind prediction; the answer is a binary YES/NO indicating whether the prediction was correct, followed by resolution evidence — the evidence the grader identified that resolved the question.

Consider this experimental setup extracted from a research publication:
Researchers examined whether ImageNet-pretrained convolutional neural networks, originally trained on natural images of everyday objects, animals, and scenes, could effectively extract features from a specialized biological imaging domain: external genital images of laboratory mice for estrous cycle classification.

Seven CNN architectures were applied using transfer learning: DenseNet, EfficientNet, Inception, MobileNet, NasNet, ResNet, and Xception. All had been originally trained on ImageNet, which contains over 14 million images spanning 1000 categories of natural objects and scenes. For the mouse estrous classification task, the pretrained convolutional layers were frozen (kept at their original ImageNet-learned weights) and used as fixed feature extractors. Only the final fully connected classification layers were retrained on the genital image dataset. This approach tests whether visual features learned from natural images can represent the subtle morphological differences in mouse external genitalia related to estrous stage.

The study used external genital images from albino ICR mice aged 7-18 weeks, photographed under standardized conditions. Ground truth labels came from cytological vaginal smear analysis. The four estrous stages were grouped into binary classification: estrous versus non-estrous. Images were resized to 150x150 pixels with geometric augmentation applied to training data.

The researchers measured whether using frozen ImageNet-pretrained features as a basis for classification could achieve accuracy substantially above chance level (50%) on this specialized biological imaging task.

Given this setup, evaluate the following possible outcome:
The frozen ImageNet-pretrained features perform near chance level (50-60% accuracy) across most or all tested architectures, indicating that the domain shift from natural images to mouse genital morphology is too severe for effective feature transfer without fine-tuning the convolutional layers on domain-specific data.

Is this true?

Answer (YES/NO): NO